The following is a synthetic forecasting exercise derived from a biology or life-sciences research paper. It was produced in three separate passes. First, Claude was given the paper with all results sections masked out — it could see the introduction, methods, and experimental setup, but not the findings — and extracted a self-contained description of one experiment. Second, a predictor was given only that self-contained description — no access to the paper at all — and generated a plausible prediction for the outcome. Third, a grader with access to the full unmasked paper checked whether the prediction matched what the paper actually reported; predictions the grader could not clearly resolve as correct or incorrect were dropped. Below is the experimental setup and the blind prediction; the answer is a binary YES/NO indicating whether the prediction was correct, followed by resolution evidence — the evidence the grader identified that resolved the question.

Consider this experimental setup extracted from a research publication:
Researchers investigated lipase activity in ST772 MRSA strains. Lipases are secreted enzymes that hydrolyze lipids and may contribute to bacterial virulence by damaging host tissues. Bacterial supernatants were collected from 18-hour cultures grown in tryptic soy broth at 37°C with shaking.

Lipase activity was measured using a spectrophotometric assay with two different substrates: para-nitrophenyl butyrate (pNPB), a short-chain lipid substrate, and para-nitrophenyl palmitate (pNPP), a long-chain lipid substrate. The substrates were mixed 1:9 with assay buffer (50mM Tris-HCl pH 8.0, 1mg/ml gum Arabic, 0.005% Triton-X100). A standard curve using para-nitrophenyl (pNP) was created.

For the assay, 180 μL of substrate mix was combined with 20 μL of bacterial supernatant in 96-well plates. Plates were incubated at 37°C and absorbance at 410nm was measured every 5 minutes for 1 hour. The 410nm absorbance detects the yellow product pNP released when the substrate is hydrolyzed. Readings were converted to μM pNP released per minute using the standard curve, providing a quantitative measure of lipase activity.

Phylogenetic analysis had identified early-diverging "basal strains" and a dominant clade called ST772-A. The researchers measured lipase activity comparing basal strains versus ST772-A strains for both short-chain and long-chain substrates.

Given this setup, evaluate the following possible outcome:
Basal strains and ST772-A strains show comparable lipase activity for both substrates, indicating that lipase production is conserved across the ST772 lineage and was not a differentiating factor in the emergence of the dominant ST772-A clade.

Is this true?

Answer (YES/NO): NO